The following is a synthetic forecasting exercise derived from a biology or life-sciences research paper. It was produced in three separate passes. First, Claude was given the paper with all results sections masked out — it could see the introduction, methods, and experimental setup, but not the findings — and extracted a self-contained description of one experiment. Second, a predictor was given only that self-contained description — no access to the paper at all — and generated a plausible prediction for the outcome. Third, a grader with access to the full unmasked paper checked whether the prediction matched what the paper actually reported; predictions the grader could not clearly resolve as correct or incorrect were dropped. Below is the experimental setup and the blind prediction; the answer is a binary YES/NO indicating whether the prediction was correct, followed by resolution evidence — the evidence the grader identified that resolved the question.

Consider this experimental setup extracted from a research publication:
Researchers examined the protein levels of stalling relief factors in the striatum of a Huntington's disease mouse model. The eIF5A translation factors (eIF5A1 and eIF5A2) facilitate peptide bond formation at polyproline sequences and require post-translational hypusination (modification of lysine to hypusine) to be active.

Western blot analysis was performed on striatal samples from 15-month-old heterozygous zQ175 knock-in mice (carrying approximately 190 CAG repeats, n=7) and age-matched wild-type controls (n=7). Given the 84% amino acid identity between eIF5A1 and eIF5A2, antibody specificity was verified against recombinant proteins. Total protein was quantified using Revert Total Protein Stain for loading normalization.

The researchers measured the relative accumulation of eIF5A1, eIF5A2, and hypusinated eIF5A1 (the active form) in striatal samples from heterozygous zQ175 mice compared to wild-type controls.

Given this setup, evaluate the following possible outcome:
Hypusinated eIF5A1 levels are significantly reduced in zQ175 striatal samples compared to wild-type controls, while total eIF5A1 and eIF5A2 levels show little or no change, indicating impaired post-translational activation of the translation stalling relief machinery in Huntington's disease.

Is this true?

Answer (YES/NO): NO